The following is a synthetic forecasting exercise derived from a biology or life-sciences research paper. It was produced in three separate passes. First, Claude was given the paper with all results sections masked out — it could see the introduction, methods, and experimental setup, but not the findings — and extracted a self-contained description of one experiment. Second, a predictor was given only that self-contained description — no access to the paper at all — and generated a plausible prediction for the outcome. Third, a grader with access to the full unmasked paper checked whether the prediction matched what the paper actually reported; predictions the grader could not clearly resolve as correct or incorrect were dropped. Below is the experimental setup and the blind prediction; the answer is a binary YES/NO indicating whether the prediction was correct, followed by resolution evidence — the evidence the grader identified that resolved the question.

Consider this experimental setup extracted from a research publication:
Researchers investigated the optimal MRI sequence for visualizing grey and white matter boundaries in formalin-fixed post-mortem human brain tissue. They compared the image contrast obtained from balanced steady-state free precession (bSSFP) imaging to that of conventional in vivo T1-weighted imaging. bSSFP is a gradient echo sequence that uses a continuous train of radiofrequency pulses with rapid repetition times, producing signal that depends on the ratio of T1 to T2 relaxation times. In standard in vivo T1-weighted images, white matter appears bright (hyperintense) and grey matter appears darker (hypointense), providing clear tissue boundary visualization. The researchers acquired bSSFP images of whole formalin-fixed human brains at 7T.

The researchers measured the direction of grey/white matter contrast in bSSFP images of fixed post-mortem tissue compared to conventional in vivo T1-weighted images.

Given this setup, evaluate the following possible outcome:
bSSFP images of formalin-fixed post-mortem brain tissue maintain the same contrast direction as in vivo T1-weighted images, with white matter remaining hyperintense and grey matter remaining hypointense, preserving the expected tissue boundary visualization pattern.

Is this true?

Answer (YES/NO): NO